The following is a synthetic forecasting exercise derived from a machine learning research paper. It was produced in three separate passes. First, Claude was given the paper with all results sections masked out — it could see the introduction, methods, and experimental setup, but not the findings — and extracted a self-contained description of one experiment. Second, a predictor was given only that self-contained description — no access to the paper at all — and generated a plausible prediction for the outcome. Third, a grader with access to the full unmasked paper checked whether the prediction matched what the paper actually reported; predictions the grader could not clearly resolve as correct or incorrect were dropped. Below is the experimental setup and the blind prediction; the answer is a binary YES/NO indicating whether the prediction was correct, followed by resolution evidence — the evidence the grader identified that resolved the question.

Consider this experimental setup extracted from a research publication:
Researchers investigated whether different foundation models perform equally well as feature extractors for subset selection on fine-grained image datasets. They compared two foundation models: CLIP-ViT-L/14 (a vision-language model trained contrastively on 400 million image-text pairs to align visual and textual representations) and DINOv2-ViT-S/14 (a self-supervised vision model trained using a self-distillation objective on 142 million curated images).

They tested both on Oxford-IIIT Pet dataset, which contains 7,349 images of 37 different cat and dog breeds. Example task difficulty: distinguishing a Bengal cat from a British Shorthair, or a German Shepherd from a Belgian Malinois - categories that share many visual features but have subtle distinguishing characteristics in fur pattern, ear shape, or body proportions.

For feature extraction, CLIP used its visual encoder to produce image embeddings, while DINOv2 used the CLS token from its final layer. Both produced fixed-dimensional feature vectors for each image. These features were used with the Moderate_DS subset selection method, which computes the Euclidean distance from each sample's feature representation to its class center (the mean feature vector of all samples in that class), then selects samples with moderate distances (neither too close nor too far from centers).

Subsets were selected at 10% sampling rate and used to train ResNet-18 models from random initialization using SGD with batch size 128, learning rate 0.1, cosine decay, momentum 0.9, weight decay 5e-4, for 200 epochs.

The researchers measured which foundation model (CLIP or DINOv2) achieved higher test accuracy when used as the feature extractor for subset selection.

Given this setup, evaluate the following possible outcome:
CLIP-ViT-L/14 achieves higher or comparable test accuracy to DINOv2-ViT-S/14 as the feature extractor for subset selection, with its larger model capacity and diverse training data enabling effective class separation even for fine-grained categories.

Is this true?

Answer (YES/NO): NO